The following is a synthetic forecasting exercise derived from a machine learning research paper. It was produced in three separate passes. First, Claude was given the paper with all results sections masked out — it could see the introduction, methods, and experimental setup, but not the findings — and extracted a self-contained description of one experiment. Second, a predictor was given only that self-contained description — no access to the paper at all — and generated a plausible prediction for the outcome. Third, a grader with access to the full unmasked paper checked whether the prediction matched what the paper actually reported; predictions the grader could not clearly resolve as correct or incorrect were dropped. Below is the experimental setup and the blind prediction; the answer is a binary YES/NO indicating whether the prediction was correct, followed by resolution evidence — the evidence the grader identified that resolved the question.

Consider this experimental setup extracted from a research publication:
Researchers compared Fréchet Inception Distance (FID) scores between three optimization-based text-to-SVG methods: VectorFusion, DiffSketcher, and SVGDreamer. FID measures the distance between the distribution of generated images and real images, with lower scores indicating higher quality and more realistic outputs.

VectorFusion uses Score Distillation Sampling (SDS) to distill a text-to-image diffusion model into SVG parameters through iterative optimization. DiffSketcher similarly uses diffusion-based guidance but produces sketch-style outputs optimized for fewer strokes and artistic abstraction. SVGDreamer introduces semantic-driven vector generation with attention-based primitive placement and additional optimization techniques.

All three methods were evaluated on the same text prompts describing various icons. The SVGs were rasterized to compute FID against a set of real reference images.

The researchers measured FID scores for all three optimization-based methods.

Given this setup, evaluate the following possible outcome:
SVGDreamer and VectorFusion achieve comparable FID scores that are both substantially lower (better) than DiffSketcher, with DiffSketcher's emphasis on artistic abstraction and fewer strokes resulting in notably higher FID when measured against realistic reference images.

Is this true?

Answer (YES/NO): NO